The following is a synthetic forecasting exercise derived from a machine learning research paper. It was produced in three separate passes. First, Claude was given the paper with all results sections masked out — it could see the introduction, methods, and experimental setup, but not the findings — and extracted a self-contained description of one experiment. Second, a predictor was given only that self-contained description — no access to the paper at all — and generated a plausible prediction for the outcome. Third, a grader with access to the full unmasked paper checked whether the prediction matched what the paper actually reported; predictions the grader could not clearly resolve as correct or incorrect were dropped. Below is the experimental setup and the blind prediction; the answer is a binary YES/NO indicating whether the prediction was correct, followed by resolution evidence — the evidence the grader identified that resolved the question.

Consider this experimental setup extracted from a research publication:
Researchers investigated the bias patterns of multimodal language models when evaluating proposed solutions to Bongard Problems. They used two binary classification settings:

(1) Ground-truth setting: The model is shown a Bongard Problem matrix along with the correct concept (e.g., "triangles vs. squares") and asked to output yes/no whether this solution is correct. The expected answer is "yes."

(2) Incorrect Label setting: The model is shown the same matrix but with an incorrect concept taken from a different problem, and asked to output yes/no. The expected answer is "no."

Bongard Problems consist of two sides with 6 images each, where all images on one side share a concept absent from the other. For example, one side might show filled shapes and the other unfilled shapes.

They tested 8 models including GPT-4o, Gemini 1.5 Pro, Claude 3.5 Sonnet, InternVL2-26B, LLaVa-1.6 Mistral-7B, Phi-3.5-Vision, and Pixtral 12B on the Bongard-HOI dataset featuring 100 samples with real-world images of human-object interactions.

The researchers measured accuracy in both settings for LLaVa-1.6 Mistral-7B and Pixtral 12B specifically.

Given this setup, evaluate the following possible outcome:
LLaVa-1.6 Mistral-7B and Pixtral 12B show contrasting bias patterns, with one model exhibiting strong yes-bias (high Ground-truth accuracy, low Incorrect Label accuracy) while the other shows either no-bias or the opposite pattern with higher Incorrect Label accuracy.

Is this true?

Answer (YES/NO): NO